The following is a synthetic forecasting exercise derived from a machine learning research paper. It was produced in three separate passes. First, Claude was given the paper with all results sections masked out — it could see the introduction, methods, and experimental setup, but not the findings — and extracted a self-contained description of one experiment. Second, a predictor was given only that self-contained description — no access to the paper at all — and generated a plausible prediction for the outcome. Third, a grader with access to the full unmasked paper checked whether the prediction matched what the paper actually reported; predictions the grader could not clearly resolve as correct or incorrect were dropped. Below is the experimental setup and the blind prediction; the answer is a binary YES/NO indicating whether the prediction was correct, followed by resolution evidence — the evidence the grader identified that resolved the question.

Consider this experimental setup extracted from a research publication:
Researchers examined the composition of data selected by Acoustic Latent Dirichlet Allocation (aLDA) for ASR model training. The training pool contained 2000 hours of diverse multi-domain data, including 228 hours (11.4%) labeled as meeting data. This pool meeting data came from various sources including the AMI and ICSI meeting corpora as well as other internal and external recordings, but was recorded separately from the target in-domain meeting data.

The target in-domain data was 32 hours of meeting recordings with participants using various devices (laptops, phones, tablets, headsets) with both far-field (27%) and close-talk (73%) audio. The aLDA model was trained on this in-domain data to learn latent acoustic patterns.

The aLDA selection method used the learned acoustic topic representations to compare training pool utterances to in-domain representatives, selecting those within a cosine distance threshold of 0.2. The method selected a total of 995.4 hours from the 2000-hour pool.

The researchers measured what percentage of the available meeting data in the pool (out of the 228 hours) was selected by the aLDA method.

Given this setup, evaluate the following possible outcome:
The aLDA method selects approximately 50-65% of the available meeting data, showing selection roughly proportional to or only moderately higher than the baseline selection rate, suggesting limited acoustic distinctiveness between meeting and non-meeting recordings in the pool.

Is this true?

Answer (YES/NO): NO